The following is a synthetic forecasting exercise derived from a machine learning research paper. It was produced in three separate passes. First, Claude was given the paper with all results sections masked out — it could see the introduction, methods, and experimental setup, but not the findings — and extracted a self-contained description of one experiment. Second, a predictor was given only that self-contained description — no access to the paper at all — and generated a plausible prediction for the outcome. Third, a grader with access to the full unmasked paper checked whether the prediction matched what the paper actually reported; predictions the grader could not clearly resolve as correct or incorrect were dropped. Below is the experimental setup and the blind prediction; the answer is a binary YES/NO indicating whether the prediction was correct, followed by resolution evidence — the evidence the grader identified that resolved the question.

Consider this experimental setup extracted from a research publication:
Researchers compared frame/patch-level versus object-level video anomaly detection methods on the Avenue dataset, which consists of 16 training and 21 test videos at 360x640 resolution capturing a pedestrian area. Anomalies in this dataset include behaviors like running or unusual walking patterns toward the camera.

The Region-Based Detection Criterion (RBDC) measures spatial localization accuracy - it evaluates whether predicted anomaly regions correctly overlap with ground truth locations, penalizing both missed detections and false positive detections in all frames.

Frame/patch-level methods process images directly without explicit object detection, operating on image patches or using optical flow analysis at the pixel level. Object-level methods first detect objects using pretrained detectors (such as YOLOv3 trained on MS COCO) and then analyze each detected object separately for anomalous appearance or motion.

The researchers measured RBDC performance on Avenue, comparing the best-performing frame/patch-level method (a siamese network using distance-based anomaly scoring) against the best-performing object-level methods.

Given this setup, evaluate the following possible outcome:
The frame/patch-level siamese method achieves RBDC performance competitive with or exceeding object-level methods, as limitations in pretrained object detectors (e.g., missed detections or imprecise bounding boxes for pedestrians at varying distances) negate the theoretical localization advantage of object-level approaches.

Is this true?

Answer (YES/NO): NO